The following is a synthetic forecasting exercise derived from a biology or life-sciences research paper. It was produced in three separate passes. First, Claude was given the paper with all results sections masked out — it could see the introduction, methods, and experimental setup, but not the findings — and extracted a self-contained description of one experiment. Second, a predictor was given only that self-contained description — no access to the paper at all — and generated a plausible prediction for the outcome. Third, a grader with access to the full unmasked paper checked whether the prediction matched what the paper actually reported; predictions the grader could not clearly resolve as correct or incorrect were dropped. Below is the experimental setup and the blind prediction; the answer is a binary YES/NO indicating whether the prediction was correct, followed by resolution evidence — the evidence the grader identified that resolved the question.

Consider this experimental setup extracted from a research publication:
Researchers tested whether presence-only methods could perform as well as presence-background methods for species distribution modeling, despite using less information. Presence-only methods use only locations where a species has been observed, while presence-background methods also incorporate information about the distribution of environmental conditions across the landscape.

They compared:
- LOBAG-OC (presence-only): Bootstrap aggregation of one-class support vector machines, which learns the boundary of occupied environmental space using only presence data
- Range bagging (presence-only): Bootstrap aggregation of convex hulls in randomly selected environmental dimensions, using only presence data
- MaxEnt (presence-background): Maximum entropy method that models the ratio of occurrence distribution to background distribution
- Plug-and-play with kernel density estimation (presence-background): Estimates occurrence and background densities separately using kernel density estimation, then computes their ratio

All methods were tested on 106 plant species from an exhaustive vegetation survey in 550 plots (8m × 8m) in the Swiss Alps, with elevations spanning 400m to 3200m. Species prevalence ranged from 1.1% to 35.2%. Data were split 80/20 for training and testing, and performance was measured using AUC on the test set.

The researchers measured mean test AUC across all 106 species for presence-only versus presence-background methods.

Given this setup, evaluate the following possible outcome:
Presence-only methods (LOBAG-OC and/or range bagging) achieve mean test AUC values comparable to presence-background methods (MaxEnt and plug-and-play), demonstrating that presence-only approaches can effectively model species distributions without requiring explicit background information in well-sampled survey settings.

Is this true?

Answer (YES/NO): NO